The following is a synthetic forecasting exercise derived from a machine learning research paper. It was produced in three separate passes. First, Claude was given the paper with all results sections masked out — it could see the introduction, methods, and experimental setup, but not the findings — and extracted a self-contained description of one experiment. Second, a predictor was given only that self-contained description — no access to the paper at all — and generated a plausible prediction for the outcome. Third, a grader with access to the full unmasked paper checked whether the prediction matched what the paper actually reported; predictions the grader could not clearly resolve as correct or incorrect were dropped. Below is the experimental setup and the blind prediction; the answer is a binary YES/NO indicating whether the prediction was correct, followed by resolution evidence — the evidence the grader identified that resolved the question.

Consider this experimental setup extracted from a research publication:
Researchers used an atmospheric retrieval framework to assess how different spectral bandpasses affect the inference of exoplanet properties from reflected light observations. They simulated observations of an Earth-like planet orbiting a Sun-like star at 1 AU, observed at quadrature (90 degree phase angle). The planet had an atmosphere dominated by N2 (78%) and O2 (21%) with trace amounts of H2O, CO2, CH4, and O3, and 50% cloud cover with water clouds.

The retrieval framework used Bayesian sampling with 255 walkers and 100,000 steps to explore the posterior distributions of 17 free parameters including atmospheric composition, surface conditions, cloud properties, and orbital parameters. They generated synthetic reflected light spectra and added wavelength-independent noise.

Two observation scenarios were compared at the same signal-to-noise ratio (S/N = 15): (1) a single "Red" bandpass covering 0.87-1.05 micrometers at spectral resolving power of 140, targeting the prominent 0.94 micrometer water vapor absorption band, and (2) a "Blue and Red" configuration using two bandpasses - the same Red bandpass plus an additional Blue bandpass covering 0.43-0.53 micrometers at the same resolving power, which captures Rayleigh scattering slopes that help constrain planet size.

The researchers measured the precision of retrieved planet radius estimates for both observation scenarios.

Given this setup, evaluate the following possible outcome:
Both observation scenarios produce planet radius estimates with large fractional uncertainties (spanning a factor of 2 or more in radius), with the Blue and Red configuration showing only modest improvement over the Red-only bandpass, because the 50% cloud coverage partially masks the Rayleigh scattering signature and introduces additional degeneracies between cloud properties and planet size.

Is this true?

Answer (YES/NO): NO